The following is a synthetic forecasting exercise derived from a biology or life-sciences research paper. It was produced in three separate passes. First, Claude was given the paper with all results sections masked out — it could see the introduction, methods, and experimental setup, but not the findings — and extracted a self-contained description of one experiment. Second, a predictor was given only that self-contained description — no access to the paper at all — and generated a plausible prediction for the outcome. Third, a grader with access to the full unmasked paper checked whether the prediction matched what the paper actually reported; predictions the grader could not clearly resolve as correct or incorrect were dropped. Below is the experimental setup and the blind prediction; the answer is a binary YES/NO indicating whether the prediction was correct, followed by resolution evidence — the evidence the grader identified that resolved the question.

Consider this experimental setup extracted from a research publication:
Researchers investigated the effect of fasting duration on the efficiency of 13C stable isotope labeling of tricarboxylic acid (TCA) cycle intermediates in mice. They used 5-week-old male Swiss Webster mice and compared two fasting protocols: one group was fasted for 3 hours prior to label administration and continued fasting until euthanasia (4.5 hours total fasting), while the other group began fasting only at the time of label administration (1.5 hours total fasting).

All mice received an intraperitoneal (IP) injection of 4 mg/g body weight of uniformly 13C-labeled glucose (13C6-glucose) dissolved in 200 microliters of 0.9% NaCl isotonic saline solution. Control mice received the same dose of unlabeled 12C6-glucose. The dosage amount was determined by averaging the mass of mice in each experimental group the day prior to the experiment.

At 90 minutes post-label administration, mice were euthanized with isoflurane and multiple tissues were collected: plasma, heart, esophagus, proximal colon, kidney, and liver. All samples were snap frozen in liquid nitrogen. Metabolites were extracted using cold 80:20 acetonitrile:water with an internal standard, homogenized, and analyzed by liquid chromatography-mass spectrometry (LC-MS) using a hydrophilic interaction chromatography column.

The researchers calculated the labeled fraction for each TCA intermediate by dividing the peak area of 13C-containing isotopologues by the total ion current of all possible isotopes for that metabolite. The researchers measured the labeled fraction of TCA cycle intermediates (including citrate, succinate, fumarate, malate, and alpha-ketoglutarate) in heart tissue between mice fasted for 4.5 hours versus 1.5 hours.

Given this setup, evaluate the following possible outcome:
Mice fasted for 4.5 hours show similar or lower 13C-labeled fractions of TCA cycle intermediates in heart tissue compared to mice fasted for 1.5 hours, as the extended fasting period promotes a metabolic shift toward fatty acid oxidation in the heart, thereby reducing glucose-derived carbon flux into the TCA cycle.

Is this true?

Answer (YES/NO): YES